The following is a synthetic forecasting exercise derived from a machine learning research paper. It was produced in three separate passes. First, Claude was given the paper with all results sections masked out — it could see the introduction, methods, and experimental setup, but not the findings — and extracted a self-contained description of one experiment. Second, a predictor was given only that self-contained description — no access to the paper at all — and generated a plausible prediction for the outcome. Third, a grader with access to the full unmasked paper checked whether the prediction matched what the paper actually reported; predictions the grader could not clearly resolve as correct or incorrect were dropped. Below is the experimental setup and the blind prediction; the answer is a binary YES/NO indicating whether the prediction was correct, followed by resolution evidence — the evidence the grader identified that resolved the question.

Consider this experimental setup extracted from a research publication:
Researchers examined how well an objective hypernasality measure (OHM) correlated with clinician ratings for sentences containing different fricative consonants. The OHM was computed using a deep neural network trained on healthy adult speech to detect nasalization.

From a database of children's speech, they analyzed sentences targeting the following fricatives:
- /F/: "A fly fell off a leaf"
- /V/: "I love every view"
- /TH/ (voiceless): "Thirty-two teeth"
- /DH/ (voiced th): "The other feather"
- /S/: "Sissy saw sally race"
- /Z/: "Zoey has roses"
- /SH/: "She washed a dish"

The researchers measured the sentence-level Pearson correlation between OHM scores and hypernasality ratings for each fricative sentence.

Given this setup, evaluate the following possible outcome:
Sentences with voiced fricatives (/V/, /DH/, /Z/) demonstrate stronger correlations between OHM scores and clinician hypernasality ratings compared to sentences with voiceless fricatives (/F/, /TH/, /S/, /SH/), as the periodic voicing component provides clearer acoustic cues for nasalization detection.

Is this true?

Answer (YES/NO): NO